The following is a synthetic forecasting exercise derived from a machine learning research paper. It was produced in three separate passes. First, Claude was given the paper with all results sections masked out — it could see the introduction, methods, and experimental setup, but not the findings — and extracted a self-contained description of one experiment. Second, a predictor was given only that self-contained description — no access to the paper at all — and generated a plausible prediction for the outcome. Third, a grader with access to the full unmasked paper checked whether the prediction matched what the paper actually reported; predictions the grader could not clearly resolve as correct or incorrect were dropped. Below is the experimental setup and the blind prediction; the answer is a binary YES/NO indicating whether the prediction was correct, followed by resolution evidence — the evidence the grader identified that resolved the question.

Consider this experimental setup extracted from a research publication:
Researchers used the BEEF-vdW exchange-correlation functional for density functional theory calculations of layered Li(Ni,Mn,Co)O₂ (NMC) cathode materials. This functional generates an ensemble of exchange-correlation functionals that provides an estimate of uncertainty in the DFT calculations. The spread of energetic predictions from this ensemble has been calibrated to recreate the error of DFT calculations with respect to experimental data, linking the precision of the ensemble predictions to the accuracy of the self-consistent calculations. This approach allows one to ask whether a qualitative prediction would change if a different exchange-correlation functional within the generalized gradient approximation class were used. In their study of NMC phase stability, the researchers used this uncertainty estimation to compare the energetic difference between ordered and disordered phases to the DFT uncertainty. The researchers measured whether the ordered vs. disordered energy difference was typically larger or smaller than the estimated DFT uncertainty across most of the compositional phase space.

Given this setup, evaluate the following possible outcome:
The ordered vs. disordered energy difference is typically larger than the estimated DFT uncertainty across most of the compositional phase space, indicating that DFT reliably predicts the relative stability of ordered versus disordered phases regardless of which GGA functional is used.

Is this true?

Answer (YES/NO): YES